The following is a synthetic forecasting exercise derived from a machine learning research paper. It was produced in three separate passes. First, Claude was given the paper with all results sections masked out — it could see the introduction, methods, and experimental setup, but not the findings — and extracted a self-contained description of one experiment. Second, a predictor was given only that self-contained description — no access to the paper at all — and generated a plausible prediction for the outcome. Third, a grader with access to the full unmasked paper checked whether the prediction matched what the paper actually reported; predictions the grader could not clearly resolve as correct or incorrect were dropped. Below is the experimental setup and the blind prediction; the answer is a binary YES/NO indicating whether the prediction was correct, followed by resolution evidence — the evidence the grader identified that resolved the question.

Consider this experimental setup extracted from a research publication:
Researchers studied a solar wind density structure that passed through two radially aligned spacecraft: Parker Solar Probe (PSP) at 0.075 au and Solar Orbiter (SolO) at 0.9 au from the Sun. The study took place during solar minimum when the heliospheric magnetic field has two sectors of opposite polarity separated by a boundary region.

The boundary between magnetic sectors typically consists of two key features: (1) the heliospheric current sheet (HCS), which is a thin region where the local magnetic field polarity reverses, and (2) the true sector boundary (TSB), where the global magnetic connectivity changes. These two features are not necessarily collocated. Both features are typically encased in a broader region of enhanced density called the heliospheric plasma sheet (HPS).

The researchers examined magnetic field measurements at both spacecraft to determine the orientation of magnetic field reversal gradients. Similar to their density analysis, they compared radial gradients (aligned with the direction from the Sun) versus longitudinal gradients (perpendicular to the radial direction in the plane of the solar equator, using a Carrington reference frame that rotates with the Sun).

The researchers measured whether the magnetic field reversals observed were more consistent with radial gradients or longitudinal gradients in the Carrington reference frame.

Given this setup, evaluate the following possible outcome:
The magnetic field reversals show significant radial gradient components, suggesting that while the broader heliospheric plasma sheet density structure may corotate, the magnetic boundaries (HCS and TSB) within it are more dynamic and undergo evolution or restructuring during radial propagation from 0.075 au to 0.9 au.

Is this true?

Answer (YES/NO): NO